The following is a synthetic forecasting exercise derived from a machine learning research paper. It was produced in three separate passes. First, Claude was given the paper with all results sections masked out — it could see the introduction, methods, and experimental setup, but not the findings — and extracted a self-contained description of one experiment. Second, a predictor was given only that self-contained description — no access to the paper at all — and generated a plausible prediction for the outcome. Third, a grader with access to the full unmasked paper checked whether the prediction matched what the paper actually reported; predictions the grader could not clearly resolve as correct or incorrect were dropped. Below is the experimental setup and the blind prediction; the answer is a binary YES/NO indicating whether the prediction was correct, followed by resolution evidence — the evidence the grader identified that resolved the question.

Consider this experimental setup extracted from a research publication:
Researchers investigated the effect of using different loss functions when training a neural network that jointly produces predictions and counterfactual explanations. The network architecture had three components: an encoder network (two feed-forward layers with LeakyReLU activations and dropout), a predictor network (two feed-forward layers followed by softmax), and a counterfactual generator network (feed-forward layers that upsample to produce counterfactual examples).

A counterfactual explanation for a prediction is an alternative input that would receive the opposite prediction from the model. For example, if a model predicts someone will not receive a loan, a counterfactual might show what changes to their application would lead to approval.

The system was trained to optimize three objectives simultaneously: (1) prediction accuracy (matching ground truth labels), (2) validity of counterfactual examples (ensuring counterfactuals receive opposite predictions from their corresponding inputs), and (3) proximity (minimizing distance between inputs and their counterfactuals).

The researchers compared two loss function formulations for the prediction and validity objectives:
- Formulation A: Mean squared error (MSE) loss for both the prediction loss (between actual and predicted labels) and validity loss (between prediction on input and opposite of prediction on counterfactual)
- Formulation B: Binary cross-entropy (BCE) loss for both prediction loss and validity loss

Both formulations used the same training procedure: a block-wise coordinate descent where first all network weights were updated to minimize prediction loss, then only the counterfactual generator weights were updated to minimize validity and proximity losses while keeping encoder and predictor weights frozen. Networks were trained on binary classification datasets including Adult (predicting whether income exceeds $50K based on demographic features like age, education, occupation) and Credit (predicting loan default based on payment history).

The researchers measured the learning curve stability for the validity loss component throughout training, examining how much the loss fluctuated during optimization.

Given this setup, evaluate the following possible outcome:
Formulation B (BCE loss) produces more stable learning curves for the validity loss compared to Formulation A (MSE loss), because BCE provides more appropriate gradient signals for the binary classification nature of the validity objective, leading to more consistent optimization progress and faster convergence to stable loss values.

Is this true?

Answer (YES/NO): NO